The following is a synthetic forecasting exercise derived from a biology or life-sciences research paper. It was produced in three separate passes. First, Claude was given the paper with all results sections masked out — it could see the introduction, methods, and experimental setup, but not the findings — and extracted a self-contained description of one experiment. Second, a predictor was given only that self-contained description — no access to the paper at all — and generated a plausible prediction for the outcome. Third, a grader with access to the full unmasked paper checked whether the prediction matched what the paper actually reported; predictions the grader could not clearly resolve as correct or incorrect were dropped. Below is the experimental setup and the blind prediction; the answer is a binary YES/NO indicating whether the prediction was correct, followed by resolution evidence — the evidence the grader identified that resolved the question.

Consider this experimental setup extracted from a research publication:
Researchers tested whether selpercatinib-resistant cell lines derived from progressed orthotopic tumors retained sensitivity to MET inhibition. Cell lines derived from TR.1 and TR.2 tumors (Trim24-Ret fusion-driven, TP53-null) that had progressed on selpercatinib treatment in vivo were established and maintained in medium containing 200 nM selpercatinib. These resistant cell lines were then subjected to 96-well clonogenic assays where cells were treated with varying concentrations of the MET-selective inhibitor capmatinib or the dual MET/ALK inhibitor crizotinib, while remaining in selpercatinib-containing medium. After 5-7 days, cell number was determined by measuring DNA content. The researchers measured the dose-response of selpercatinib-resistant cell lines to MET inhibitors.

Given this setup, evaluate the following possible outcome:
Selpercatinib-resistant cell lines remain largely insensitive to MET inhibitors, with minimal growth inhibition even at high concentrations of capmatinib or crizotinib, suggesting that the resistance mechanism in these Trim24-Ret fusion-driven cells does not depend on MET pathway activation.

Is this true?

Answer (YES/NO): NO